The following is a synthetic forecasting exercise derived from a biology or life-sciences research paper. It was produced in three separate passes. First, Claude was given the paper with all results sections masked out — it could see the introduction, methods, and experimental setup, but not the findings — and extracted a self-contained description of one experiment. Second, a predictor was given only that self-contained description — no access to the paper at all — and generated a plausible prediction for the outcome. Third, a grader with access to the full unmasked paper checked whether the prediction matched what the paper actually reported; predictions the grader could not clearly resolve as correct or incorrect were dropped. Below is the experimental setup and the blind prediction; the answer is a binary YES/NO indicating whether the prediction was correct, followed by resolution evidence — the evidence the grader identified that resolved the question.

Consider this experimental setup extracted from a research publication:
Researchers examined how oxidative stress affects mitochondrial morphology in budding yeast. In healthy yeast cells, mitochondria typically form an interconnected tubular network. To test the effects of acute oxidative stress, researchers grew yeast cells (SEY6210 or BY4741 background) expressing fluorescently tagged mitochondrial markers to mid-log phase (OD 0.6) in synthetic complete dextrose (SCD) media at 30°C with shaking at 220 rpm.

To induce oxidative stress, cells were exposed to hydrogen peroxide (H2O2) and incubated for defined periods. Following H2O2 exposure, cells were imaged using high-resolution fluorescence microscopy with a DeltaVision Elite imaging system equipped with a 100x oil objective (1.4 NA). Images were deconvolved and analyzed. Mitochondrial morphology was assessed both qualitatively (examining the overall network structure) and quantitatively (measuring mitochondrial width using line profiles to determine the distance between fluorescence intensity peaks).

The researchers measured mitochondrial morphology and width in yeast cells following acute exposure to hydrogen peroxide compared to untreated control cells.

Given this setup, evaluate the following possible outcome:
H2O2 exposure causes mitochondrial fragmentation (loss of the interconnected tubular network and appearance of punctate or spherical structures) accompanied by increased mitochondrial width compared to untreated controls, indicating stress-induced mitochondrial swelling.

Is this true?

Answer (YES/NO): YES